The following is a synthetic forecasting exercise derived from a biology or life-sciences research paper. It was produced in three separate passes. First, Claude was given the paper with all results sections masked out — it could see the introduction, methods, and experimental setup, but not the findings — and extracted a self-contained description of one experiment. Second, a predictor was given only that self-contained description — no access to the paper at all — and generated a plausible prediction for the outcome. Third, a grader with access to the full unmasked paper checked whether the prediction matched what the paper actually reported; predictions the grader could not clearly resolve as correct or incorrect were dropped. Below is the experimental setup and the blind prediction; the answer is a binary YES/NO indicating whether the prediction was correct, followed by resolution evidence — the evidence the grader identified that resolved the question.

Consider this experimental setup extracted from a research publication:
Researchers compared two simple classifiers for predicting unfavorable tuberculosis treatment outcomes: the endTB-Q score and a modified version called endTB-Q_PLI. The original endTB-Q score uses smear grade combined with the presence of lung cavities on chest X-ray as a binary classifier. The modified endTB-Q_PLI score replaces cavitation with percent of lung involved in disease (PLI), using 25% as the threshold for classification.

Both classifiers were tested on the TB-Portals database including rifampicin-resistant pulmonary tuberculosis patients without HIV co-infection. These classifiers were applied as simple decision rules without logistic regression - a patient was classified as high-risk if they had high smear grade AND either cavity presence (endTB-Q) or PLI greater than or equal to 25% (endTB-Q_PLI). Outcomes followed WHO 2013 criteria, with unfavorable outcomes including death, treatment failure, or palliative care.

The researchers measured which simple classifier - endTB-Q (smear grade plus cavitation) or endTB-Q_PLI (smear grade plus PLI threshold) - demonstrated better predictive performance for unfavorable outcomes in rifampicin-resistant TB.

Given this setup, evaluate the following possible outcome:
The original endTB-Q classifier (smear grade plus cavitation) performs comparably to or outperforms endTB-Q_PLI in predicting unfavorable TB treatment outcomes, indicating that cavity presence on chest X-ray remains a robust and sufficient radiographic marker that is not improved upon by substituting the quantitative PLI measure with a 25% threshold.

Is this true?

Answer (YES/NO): NO